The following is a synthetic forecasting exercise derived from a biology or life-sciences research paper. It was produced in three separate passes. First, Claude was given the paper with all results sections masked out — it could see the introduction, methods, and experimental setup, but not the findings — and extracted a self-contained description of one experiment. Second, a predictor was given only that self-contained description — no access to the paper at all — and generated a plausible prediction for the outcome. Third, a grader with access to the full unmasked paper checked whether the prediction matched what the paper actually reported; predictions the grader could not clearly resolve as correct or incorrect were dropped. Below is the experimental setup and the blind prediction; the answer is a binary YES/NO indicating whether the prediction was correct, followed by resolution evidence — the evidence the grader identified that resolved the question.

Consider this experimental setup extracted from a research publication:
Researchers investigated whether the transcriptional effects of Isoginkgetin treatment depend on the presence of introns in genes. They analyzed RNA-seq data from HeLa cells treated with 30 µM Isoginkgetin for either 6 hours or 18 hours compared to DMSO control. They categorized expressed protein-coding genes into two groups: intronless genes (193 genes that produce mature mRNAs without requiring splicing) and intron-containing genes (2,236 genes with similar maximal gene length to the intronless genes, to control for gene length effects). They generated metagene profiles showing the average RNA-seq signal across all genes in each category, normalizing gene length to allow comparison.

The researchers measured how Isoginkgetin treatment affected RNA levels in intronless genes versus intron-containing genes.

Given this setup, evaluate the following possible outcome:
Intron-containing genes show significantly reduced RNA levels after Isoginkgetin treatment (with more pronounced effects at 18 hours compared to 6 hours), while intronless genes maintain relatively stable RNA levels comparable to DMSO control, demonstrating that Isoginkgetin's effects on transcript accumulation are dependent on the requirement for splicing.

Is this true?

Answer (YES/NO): NO